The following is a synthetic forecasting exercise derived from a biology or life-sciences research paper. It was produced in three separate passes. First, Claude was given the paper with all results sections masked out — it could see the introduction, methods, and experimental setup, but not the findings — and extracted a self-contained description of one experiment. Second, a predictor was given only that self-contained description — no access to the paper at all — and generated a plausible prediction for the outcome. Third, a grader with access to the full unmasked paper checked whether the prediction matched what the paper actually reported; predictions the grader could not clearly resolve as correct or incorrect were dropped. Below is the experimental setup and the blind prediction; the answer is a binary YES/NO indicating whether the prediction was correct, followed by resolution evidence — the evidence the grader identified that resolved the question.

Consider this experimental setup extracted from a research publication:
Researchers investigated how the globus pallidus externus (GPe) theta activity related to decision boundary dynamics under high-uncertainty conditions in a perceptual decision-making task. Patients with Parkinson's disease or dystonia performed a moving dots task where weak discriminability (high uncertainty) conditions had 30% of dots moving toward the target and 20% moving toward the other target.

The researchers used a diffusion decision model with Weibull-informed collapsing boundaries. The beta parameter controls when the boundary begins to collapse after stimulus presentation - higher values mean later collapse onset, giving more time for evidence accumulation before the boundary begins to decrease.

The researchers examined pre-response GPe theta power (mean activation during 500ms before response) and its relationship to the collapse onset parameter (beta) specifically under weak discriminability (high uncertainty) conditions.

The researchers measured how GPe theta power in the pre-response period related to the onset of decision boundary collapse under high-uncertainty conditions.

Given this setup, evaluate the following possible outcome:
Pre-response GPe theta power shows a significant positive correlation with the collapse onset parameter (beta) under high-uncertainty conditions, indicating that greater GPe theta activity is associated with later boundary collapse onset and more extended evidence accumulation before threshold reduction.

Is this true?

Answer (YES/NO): NO